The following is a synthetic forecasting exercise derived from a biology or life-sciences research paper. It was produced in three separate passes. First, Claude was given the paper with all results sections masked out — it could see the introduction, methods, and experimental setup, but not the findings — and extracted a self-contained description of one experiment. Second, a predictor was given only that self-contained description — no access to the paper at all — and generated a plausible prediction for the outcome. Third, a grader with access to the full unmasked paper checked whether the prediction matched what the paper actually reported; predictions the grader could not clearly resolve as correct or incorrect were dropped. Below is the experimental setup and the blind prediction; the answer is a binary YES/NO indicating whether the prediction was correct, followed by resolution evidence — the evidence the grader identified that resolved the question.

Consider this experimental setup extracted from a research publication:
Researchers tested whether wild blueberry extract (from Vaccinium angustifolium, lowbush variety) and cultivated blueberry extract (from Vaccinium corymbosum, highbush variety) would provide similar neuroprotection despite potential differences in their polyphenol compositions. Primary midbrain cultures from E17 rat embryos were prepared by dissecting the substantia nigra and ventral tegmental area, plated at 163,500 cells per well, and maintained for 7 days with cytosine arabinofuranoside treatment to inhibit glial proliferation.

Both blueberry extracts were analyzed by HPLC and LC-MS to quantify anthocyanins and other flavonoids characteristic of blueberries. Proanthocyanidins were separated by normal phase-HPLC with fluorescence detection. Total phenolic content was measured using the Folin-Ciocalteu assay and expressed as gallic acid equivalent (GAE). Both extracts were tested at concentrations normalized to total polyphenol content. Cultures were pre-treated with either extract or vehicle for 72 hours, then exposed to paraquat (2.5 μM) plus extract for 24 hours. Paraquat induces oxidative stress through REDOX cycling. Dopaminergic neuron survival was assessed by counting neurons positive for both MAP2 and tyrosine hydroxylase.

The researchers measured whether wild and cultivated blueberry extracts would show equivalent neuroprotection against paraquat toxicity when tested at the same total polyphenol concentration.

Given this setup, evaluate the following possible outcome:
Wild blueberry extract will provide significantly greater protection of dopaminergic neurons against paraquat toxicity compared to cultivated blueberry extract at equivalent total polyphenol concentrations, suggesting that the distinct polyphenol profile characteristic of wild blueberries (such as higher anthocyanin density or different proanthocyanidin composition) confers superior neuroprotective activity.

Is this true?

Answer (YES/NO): NO